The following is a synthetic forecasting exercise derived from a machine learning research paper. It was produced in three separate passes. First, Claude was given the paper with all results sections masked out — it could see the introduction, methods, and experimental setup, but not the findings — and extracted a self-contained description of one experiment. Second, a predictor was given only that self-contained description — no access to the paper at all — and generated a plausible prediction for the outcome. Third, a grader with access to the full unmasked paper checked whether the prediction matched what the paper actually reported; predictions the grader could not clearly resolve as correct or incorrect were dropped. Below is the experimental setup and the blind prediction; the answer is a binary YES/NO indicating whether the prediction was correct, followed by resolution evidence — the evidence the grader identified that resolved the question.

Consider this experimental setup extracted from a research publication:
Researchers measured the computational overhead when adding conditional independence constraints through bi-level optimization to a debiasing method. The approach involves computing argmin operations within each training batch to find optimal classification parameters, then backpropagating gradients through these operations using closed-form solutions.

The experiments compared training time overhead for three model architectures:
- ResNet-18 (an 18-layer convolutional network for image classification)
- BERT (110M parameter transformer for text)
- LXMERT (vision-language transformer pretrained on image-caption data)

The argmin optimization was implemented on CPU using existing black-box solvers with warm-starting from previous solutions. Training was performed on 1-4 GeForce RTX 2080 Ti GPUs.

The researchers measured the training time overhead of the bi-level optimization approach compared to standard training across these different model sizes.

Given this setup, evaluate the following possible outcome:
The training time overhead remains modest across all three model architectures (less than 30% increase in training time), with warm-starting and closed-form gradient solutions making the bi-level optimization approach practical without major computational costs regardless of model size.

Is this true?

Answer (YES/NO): NO